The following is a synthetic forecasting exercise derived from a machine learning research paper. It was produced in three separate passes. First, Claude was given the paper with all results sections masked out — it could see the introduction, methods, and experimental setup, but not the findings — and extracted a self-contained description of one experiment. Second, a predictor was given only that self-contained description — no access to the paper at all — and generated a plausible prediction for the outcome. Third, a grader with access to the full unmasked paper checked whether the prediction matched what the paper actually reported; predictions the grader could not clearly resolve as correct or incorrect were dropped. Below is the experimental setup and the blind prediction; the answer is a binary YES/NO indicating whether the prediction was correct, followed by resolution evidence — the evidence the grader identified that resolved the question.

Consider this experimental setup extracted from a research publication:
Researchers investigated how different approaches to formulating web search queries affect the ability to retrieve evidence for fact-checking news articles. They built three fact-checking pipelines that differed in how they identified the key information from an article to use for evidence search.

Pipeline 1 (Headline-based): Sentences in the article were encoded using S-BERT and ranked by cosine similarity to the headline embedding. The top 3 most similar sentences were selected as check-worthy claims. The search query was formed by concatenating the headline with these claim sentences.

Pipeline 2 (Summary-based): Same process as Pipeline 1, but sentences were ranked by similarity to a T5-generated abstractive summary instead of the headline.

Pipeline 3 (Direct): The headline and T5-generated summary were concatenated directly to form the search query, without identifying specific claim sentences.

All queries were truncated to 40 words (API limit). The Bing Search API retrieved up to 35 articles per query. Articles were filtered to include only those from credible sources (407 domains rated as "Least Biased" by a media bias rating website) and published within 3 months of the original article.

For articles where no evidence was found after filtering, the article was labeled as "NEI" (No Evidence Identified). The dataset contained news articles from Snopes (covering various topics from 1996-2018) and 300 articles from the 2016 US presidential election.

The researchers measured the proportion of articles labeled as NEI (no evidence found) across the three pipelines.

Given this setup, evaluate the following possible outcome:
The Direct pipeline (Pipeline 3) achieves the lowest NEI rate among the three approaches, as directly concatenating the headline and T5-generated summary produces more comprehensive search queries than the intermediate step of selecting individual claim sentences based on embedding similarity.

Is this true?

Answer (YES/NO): NO